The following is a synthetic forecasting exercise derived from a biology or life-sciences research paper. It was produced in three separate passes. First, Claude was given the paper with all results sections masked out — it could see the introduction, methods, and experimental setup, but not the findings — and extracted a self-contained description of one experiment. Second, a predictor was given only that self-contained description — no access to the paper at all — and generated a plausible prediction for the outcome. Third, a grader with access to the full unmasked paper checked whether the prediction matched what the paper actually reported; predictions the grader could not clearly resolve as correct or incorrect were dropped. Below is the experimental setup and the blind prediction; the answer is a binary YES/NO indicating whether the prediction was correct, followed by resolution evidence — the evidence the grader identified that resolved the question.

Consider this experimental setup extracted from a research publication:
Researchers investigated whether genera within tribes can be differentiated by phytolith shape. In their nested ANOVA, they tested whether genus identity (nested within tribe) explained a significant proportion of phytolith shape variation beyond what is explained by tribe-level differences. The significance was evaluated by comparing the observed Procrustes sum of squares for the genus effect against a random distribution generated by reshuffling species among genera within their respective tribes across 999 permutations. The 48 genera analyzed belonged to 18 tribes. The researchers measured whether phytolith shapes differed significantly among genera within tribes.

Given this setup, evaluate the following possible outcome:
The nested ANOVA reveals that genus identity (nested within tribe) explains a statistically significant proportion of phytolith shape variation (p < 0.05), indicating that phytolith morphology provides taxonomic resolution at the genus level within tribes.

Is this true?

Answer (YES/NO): NO